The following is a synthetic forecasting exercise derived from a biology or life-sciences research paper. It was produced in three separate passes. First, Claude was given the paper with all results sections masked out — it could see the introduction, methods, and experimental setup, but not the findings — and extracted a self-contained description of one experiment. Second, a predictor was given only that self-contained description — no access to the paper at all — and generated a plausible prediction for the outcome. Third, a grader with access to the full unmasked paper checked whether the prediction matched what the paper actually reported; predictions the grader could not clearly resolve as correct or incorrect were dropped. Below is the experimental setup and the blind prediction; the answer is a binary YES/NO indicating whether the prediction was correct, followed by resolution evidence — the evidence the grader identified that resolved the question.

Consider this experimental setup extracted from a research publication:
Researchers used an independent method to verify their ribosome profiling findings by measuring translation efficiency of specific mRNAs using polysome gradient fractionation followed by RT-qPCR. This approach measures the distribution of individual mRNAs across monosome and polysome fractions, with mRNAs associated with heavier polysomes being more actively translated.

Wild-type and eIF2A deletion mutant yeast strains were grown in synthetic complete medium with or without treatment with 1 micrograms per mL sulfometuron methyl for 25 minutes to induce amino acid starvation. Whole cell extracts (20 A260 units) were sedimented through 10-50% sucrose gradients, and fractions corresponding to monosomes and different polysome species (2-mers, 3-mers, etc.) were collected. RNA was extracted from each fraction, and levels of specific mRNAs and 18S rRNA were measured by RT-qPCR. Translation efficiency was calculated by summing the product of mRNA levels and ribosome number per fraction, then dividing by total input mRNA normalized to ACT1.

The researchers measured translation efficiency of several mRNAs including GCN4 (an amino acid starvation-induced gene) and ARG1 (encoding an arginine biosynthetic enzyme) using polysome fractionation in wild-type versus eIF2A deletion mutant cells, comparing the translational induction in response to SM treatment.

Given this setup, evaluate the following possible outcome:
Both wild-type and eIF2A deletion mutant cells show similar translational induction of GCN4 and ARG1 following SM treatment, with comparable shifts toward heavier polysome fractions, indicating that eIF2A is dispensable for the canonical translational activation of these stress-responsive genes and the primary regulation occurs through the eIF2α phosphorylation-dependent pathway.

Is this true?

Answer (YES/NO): YES